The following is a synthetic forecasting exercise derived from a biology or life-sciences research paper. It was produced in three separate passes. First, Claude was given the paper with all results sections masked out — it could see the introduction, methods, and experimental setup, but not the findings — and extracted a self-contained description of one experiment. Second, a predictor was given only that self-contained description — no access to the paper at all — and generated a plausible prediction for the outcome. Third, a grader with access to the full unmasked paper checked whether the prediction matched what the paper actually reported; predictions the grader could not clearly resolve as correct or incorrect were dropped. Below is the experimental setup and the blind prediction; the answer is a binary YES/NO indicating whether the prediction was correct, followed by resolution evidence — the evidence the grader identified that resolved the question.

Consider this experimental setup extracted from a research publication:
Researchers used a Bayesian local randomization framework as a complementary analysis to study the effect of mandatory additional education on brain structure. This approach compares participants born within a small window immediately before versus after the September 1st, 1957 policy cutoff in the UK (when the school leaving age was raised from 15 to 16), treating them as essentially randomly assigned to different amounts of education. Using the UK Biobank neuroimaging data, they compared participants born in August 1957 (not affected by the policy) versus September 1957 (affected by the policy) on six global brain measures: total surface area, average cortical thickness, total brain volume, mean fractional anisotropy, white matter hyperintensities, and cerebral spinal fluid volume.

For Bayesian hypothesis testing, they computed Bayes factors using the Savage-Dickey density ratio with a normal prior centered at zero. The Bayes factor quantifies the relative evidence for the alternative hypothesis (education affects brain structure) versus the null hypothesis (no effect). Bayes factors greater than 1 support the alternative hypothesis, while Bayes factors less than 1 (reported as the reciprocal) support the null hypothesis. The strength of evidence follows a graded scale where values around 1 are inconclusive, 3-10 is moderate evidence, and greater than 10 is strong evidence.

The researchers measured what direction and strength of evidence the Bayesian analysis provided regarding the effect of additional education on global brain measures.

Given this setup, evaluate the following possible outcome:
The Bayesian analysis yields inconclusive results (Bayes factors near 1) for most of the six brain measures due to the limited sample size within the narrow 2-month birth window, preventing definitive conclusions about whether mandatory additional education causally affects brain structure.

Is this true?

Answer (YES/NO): NO